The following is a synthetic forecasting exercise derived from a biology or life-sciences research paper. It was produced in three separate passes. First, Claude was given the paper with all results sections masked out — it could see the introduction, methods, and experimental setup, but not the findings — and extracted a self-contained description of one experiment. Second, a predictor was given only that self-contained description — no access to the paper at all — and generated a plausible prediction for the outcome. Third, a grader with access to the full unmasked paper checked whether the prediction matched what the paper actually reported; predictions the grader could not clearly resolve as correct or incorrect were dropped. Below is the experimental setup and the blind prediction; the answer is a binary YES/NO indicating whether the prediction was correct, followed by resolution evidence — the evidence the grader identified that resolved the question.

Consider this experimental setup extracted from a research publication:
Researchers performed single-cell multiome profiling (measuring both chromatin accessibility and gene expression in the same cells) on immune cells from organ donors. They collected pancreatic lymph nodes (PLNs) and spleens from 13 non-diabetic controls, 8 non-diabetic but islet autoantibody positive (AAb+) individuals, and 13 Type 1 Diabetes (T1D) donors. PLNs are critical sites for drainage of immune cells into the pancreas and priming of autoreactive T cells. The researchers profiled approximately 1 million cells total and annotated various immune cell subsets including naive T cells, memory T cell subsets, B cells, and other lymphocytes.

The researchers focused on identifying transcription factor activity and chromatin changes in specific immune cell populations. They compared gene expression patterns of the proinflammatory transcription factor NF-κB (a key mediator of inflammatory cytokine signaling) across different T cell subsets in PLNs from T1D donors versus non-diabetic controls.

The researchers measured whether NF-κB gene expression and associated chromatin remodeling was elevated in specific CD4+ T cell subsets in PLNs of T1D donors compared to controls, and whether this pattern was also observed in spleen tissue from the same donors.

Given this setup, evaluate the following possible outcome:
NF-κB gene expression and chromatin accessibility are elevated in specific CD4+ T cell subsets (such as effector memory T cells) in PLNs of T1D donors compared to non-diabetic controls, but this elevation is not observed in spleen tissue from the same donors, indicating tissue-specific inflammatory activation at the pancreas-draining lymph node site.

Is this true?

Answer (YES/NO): YES